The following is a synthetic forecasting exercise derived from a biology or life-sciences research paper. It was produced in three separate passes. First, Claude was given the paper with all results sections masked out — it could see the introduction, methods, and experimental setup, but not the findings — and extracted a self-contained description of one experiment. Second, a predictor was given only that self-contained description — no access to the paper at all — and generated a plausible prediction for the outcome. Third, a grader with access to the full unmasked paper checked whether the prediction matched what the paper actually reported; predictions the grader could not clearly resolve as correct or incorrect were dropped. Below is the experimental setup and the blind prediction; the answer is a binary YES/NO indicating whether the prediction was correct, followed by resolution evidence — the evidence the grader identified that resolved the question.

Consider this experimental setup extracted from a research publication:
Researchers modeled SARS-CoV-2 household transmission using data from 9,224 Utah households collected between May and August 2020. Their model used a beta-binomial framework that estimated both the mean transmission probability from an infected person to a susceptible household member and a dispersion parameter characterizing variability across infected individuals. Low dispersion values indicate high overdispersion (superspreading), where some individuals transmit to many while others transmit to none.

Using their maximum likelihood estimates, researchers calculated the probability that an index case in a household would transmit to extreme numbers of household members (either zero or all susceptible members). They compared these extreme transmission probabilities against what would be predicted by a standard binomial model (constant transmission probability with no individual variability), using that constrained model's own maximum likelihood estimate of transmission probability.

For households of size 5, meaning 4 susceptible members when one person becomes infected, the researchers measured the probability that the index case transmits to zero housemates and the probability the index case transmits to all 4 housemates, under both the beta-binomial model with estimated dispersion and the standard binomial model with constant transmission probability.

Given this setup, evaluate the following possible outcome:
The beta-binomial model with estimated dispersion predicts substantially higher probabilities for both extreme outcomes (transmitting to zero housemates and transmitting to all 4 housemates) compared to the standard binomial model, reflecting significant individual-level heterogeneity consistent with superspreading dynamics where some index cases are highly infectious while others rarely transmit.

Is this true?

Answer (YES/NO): YES